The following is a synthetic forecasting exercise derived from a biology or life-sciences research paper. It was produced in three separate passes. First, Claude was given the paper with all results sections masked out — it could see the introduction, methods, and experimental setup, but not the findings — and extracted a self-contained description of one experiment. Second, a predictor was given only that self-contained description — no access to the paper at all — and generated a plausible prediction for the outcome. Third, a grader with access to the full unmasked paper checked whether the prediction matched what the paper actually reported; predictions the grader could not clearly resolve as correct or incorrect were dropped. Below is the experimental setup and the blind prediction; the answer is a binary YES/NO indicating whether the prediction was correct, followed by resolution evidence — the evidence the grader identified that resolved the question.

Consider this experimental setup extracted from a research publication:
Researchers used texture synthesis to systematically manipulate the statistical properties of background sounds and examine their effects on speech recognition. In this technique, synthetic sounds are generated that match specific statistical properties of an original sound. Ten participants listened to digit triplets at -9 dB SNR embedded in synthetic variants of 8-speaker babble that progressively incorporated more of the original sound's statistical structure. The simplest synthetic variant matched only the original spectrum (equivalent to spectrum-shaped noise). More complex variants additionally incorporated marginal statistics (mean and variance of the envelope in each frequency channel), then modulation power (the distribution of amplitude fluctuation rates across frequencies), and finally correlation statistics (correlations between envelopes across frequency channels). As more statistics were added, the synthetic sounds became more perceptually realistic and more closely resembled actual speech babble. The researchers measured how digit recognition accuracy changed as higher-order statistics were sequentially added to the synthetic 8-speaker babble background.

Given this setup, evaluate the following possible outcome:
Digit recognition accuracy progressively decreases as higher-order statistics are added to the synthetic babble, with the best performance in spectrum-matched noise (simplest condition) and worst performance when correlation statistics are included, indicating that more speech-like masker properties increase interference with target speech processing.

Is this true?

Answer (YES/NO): YES